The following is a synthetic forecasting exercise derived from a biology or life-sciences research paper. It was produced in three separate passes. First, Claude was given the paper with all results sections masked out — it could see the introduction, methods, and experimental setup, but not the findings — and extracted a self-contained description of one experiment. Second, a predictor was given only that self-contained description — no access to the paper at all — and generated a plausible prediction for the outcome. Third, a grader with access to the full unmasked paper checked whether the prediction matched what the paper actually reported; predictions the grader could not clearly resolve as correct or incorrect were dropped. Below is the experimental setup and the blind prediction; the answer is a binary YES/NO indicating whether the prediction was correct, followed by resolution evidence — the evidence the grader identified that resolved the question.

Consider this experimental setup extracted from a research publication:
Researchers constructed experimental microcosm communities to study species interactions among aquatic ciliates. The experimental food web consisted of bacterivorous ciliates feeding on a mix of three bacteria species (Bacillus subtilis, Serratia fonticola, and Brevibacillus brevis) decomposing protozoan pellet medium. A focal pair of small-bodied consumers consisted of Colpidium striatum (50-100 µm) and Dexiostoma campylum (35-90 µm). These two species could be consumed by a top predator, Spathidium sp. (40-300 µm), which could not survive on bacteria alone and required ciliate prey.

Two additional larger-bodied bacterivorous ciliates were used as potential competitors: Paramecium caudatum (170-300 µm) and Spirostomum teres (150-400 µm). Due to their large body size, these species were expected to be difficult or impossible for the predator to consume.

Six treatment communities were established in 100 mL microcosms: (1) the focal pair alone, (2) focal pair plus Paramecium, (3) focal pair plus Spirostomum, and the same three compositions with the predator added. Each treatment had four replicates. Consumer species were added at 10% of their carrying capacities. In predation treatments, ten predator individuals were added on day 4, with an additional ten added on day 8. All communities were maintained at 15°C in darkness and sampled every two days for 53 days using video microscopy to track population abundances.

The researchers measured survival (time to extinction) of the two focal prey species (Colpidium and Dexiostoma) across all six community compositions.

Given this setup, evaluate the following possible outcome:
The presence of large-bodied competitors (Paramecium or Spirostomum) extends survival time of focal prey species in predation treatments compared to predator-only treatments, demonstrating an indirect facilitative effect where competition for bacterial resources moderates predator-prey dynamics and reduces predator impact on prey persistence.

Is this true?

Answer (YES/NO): NO